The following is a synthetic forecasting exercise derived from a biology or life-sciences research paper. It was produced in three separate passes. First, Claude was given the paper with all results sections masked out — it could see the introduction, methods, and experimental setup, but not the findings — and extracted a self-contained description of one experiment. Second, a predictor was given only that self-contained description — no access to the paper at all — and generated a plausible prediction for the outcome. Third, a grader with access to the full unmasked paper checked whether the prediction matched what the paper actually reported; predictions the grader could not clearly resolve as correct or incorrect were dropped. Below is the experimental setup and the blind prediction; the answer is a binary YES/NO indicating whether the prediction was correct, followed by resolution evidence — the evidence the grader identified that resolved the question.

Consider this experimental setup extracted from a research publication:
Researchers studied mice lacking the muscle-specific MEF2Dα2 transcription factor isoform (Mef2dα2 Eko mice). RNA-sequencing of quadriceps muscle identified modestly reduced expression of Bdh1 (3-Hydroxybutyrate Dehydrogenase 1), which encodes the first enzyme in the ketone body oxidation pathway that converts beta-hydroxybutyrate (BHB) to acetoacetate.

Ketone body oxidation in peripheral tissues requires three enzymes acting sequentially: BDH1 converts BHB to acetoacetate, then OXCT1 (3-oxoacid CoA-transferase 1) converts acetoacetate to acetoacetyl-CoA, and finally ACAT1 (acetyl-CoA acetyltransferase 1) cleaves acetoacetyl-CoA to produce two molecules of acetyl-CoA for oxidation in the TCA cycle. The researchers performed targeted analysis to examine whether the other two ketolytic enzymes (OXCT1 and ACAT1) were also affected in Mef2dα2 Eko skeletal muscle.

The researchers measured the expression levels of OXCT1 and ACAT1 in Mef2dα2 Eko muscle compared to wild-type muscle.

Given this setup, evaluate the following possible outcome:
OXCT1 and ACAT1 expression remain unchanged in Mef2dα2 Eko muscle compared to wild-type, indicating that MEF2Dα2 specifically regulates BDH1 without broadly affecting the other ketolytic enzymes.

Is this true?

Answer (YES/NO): NO